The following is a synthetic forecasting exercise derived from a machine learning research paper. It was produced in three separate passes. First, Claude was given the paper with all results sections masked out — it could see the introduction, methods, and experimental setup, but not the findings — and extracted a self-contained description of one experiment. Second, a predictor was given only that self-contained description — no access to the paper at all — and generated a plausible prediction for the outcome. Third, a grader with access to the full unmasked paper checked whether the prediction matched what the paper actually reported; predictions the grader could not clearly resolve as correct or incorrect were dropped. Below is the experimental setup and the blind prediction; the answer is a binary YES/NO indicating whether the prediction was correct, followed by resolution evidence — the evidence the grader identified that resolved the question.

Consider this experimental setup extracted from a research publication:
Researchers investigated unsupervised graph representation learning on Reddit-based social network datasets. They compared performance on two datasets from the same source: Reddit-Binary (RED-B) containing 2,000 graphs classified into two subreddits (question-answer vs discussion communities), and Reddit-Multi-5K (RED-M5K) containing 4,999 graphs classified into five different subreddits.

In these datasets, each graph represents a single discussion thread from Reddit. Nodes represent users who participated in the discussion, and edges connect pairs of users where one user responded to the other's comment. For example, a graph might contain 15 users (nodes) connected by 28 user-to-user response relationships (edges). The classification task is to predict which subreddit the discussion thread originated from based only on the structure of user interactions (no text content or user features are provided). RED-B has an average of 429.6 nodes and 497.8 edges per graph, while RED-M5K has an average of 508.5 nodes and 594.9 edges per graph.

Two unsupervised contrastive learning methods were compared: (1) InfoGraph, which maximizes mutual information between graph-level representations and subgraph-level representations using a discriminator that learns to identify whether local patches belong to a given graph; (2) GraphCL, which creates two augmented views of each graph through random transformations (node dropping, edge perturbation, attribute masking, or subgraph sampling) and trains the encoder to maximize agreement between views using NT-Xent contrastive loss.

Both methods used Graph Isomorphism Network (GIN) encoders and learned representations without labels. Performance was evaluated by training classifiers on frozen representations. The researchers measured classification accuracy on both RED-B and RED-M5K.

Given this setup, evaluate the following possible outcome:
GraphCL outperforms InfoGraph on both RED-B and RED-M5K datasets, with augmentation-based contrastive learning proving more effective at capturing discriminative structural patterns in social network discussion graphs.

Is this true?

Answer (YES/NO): YES